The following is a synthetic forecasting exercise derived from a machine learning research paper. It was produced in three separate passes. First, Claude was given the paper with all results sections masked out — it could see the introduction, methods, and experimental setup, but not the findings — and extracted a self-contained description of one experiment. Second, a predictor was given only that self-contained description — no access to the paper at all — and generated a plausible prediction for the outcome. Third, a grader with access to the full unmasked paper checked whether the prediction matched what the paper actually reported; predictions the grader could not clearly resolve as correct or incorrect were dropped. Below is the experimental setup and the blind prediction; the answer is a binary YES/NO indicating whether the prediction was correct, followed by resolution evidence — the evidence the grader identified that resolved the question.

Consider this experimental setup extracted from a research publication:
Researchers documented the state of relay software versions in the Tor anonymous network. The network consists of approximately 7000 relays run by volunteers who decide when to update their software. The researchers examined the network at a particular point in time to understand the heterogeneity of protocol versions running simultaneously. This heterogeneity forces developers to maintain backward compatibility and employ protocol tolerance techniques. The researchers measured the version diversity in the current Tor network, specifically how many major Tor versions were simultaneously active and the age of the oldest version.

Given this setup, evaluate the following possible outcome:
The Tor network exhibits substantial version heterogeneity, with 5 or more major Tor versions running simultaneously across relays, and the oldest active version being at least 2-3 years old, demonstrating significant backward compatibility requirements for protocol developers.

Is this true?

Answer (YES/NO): YES